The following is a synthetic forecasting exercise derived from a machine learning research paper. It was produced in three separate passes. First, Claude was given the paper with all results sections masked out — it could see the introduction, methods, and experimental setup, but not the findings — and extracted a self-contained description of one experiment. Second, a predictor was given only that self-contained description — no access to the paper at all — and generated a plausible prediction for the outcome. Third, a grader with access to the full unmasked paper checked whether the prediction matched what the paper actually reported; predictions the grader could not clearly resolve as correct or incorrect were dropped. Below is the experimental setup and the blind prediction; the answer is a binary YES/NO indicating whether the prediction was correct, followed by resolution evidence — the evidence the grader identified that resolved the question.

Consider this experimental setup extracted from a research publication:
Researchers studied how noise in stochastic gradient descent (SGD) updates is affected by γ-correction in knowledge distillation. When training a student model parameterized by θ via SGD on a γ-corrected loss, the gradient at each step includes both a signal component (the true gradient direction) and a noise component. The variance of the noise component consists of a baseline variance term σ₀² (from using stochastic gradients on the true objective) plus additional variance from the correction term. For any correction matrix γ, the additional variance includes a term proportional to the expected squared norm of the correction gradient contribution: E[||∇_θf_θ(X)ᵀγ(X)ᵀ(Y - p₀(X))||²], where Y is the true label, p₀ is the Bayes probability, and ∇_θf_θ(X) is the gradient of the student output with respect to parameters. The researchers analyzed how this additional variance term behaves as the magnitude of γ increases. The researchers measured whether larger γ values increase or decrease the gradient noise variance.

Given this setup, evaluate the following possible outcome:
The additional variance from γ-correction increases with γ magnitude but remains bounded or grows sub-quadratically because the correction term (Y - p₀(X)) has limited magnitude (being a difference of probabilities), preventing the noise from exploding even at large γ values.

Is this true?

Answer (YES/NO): NO